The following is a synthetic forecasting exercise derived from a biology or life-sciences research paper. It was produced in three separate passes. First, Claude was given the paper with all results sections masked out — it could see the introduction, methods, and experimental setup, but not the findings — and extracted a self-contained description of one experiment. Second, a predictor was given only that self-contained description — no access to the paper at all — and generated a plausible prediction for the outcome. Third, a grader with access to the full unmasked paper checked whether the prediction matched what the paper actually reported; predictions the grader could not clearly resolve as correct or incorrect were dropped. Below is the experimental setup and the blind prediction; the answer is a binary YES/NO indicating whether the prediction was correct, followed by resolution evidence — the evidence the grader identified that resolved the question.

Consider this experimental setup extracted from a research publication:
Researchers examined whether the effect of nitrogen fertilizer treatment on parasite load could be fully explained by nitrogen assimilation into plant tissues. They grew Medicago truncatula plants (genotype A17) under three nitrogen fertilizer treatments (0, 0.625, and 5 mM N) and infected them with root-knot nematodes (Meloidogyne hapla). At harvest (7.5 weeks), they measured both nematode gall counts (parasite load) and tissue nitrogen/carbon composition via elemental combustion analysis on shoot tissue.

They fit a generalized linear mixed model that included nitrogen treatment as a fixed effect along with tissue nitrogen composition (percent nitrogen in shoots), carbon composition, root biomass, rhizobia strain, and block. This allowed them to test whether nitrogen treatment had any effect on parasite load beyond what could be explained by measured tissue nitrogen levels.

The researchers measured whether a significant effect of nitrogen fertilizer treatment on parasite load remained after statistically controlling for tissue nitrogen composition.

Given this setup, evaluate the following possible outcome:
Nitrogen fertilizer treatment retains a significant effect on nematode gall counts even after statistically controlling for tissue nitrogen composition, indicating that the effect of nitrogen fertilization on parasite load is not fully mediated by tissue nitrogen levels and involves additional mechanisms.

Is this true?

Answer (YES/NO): YES